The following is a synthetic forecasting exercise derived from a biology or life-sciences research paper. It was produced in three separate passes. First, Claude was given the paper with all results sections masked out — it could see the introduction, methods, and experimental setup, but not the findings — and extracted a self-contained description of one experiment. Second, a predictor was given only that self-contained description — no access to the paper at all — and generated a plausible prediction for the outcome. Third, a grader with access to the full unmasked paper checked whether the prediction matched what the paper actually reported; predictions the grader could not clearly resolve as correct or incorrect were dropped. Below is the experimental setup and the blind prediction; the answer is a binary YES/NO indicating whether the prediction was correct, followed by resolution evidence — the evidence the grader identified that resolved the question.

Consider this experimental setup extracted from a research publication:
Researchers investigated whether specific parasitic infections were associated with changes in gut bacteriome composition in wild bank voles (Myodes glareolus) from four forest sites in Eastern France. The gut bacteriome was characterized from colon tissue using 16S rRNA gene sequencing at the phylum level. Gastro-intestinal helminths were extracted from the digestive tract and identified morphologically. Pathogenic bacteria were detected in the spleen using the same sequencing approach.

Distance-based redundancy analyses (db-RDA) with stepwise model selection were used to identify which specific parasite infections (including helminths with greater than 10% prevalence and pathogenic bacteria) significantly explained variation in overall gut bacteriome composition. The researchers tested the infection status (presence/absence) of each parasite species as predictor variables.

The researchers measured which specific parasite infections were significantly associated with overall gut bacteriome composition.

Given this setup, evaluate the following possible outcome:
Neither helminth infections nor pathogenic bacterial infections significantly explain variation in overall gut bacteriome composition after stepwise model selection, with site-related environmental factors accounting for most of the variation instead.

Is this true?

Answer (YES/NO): NO